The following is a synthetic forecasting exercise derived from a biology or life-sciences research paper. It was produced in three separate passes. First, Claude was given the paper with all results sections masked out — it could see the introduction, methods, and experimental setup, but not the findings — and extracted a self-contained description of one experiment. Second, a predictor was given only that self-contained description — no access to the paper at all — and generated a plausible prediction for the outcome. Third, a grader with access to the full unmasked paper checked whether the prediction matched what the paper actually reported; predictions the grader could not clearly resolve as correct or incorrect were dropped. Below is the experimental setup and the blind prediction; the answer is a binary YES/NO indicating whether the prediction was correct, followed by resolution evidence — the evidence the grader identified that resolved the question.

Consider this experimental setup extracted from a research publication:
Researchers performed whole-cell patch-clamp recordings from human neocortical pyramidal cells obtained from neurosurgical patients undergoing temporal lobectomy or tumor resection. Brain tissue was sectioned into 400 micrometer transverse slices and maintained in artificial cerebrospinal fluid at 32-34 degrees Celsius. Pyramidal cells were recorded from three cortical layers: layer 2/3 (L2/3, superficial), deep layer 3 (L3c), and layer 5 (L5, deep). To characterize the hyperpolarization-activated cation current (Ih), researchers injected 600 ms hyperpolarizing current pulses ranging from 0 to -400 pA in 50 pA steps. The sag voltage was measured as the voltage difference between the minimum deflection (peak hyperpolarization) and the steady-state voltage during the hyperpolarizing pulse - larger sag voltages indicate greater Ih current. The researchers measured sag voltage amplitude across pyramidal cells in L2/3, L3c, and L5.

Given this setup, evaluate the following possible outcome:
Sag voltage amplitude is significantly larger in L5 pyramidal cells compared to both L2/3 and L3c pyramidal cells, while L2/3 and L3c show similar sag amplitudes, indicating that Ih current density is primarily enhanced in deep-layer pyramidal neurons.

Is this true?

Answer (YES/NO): NO